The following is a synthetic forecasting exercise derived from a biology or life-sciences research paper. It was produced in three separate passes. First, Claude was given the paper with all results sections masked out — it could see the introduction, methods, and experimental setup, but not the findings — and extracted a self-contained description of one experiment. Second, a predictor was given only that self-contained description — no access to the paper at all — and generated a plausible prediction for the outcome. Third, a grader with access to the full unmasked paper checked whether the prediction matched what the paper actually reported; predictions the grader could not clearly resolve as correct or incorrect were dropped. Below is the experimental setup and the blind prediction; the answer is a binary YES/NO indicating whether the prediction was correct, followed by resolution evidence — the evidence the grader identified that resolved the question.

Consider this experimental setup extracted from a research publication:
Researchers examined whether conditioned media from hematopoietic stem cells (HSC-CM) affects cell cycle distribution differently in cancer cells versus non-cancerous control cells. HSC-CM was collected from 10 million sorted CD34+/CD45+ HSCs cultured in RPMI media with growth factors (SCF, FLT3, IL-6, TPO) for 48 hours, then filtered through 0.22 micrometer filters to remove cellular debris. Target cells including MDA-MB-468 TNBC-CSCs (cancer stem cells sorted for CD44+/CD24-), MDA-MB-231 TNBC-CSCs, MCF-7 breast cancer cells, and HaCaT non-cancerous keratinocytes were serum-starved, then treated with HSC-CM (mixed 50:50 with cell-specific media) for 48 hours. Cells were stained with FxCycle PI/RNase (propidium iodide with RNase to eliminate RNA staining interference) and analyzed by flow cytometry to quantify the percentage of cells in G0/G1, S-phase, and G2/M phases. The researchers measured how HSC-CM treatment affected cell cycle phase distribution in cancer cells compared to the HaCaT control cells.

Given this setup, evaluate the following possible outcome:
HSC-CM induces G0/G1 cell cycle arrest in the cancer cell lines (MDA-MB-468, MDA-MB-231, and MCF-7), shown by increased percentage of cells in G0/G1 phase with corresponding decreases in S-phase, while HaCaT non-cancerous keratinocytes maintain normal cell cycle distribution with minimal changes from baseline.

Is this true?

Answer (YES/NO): NO